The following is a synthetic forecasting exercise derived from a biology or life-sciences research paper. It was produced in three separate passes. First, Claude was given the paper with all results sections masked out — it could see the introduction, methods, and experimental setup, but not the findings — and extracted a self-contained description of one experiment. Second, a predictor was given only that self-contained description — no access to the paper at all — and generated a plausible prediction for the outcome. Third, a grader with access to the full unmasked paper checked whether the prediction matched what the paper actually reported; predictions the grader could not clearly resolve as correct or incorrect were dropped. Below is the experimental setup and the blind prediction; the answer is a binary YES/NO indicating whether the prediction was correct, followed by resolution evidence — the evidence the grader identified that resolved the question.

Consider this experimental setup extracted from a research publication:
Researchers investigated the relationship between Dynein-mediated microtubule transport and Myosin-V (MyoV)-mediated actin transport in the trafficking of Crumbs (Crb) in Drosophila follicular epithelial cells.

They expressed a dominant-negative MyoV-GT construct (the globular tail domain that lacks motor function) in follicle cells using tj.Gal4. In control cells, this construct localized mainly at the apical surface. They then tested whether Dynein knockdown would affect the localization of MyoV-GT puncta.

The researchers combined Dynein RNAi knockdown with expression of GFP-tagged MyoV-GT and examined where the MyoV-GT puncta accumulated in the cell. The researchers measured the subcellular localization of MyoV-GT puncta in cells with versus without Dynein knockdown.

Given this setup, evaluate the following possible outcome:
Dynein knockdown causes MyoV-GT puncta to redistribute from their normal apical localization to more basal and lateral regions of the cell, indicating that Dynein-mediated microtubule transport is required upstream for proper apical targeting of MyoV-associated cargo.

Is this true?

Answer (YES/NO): YES